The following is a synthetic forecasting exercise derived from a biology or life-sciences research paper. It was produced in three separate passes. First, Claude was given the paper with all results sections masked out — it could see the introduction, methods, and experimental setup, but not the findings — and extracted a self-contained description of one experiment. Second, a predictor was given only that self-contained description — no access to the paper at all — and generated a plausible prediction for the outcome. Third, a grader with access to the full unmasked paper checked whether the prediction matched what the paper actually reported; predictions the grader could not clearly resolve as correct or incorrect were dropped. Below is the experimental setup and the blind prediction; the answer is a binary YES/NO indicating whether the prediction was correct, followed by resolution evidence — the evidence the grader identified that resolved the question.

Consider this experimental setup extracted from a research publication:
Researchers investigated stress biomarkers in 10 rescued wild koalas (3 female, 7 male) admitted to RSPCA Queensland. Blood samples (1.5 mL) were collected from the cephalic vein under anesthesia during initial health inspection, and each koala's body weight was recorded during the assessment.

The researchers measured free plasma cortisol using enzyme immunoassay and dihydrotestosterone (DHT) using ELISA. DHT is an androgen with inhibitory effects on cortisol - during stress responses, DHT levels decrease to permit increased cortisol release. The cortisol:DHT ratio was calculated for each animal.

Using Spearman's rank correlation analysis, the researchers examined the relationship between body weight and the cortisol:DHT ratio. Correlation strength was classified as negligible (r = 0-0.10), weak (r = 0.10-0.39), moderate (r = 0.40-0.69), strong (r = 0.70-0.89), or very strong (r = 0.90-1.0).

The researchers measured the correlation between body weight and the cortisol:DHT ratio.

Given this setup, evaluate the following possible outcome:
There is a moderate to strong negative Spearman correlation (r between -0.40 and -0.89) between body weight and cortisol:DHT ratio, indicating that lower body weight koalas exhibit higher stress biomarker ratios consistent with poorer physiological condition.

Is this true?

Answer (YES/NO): NO